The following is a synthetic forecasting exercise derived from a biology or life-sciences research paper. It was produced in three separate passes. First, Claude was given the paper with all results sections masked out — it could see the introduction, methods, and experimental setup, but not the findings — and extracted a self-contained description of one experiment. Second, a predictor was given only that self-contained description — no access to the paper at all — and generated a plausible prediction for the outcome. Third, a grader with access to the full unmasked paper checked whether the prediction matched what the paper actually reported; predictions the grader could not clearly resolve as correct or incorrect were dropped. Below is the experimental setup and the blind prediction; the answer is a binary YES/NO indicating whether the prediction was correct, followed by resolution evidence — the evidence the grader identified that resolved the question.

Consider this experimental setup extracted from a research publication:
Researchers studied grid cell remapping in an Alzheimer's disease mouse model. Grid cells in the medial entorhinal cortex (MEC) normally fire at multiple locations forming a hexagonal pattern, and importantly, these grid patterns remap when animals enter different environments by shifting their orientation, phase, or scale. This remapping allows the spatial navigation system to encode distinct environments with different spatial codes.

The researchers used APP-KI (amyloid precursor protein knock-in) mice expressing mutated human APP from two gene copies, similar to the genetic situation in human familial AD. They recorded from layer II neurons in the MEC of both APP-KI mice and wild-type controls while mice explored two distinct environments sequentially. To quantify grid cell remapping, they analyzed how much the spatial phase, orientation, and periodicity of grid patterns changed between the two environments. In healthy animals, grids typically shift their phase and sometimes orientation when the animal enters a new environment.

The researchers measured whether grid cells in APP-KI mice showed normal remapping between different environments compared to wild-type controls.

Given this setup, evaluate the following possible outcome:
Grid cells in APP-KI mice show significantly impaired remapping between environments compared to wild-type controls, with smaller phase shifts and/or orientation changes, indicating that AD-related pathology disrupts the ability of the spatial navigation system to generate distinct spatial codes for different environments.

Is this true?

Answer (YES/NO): YES